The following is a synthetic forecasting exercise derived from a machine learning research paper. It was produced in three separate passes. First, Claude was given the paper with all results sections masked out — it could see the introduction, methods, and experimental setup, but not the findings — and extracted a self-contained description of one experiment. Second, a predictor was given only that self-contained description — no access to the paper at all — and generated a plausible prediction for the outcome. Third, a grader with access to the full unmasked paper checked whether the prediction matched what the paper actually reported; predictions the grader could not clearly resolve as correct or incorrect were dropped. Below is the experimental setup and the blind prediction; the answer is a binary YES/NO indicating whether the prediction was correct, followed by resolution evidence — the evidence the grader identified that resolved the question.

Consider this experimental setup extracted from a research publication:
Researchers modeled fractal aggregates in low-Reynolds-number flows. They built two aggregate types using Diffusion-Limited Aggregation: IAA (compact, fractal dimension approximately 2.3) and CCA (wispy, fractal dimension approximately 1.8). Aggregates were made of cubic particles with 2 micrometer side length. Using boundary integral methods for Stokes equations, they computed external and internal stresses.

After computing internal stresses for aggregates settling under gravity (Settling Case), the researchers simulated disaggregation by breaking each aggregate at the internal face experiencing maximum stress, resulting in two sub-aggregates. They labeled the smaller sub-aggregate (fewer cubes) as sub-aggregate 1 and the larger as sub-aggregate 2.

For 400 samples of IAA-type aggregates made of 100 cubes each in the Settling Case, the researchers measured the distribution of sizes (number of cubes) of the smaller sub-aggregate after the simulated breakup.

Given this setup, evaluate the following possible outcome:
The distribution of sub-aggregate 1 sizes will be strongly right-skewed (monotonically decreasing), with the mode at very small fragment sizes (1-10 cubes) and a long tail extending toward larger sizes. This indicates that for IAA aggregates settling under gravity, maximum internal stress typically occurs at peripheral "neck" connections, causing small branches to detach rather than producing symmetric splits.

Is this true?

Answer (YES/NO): NO